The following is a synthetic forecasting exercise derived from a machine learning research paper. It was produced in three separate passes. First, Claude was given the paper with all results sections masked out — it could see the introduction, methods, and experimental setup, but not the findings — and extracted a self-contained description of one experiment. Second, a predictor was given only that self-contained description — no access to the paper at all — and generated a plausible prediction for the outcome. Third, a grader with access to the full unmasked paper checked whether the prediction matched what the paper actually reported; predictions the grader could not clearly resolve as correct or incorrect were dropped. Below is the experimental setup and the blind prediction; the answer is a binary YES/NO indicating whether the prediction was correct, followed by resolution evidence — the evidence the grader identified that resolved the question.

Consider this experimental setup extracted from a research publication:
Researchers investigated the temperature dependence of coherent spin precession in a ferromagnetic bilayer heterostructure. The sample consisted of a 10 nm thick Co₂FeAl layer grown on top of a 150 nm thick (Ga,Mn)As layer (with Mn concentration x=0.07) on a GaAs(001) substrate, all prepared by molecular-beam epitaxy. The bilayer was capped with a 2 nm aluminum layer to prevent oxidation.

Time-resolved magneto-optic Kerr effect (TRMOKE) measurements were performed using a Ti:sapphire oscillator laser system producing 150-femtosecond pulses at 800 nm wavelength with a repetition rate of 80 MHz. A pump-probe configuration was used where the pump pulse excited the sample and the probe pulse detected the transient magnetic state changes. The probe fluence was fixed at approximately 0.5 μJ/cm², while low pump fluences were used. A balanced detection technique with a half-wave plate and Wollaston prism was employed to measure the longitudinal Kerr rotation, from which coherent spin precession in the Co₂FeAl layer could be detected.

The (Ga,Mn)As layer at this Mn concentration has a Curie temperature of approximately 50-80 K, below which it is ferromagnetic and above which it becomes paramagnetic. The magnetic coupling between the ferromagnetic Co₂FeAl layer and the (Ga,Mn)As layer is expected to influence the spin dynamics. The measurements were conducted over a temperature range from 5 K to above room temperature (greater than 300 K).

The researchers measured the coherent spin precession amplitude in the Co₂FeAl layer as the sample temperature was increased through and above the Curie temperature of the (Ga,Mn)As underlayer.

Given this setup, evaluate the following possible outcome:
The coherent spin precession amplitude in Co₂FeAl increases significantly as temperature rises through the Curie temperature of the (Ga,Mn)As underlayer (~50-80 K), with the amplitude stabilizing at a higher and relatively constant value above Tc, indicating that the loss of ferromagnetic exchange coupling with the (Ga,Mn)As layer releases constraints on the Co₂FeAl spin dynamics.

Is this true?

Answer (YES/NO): NO